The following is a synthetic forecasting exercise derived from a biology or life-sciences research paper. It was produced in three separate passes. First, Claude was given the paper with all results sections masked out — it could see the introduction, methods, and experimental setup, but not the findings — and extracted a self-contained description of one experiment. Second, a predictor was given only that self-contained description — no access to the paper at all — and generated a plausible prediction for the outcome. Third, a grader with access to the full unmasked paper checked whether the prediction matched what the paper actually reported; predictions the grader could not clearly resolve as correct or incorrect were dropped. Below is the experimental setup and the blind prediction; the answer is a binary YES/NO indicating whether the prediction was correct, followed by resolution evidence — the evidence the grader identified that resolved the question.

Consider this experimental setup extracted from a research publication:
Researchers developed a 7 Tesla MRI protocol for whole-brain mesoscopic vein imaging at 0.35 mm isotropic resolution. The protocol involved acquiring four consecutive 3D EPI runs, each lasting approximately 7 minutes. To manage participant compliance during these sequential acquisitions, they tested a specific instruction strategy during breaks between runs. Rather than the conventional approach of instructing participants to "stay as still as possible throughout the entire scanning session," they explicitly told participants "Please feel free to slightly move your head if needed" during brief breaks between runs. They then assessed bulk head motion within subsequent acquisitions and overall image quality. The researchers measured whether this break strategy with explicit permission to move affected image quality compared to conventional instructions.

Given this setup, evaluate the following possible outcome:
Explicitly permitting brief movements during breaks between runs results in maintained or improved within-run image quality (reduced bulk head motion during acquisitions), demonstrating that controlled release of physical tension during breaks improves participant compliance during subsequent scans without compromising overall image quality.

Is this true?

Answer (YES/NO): YES